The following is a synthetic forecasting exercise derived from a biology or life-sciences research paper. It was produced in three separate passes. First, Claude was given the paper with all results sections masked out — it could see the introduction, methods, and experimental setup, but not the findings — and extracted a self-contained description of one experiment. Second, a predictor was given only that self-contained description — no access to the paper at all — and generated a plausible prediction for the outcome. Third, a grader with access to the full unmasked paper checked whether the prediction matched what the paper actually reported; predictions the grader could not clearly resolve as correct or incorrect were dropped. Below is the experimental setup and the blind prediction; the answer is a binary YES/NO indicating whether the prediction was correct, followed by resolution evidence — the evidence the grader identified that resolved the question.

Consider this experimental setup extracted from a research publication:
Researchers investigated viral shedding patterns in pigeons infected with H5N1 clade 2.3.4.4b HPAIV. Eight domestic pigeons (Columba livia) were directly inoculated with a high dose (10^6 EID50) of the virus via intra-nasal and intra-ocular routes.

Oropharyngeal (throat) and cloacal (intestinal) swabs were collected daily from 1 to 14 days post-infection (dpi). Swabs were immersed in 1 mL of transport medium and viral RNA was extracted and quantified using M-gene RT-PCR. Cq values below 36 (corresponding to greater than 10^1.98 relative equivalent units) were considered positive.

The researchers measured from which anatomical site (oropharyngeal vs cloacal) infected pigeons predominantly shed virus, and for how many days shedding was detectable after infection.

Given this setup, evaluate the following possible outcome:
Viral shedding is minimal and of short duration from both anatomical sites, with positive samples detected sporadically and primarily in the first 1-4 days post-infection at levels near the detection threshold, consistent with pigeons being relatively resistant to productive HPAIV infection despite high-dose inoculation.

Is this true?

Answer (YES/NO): NO